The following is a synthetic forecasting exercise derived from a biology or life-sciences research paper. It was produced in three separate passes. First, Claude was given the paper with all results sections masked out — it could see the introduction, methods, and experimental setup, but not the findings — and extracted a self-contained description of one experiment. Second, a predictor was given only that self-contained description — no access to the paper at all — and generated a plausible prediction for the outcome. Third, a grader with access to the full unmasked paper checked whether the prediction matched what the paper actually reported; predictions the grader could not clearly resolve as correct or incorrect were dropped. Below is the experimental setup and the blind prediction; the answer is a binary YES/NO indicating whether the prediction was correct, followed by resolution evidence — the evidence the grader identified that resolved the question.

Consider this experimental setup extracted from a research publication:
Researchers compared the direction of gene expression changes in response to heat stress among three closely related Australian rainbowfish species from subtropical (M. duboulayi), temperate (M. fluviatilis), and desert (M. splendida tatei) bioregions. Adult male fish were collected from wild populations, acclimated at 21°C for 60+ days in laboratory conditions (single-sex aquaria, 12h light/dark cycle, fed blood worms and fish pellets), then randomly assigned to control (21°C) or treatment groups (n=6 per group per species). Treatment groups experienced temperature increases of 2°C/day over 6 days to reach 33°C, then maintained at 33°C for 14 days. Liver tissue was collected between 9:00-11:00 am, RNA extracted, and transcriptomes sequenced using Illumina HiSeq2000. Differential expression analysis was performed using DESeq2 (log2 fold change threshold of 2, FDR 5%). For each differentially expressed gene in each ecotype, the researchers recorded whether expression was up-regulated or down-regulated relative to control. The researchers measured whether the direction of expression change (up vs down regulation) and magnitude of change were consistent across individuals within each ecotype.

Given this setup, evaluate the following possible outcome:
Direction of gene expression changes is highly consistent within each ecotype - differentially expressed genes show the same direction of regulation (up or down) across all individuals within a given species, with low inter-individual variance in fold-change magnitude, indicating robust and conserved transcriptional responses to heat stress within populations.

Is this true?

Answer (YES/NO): YES